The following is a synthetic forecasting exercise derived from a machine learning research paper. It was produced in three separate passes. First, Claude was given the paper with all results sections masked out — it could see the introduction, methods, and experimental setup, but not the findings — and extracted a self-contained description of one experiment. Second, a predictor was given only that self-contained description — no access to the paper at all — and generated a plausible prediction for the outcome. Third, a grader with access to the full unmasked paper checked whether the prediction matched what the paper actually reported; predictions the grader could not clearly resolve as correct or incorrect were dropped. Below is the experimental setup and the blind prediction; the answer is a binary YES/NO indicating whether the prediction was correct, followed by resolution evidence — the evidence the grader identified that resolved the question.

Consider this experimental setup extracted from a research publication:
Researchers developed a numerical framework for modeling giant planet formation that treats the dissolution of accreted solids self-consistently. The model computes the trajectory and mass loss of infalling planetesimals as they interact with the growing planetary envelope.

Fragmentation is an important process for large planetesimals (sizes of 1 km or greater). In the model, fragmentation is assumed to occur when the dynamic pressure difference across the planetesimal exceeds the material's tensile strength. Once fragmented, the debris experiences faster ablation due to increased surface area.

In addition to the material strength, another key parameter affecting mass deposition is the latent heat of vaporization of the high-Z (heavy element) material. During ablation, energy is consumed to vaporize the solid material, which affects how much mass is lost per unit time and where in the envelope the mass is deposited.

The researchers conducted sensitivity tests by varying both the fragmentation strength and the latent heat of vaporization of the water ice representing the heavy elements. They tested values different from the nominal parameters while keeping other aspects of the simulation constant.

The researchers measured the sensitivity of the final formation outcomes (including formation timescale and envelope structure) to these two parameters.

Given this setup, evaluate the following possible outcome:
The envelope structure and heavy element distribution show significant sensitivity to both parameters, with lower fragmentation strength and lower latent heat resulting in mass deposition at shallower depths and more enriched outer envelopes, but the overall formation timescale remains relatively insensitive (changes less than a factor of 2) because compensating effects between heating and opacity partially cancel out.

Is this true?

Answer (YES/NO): NO